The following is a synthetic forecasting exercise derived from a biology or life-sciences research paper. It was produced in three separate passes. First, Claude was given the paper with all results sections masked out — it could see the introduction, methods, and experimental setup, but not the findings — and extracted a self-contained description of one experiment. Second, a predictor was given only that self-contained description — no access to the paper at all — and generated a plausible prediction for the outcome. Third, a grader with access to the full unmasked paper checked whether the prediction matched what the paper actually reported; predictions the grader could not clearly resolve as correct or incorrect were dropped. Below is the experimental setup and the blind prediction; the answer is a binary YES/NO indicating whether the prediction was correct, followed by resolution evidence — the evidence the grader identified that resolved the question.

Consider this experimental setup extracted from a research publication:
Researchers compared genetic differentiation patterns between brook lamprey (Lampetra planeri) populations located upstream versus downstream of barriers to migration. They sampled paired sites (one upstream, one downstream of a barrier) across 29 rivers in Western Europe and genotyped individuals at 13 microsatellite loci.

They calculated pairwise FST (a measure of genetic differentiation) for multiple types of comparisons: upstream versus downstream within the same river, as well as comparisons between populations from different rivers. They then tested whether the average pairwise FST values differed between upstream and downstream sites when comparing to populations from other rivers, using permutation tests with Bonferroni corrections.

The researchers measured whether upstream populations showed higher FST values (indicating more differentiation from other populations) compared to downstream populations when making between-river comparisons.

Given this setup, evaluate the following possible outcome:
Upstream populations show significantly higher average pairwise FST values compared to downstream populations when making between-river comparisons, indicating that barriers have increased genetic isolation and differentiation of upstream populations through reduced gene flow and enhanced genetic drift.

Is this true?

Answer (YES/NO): NO